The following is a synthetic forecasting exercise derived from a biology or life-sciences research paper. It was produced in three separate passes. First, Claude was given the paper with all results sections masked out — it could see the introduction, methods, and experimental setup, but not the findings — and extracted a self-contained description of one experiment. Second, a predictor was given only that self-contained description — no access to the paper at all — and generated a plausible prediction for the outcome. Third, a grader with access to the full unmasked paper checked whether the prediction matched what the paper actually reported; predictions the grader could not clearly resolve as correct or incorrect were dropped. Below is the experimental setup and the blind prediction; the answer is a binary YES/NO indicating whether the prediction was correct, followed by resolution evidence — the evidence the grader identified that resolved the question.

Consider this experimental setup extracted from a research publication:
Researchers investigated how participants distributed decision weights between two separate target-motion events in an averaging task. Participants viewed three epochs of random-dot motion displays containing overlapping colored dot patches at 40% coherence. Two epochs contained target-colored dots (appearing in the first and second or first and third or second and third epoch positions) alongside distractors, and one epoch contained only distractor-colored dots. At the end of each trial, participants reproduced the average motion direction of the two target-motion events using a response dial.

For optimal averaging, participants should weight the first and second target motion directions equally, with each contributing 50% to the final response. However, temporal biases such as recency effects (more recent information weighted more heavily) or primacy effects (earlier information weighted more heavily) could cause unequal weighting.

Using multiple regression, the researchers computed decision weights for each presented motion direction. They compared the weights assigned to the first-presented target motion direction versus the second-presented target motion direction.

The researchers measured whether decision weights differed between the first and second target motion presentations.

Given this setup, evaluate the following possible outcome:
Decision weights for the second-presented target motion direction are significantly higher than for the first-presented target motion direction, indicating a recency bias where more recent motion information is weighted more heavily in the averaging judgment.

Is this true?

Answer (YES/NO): NO